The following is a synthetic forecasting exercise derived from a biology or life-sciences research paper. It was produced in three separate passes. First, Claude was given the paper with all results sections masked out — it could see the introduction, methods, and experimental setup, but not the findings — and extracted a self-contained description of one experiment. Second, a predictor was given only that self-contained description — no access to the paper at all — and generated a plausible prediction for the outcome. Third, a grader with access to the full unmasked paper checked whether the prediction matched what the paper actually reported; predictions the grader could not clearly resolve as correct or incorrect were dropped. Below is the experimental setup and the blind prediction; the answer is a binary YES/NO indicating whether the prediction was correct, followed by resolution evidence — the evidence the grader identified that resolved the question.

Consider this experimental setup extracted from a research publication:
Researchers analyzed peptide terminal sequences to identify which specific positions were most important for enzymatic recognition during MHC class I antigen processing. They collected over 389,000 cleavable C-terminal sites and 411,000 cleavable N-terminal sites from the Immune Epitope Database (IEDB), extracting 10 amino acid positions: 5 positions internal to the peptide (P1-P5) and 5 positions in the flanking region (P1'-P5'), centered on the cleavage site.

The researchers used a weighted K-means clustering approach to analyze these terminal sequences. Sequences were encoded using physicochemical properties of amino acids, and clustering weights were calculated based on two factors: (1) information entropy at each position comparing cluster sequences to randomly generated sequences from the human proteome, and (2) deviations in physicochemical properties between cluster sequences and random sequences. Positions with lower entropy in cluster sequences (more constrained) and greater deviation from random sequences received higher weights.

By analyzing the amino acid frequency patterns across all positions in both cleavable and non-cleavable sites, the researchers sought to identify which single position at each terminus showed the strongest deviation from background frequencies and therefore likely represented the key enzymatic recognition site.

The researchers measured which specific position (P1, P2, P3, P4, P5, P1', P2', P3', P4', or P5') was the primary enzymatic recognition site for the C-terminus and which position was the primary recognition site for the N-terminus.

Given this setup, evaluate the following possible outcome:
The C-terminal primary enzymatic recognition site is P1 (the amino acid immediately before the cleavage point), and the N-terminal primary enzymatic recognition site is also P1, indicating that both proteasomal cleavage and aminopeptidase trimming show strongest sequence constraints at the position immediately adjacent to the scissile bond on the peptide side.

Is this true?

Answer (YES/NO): NO